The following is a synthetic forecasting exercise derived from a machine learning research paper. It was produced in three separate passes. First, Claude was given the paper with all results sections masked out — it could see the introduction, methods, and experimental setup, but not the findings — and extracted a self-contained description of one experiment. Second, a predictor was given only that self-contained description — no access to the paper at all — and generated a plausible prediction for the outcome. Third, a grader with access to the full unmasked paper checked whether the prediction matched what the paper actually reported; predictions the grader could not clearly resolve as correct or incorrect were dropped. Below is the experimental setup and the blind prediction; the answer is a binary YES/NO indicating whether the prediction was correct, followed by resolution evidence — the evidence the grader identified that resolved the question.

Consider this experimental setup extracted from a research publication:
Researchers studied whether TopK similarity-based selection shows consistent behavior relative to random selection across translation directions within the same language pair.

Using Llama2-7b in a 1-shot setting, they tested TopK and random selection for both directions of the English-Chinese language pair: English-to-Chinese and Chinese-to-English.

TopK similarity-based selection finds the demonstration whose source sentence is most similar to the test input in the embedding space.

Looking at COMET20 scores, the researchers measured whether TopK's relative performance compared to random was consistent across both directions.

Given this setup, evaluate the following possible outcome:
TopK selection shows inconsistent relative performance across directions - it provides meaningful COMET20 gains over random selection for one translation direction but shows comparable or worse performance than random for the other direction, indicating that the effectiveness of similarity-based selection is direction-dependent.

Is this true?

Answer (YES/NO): NO